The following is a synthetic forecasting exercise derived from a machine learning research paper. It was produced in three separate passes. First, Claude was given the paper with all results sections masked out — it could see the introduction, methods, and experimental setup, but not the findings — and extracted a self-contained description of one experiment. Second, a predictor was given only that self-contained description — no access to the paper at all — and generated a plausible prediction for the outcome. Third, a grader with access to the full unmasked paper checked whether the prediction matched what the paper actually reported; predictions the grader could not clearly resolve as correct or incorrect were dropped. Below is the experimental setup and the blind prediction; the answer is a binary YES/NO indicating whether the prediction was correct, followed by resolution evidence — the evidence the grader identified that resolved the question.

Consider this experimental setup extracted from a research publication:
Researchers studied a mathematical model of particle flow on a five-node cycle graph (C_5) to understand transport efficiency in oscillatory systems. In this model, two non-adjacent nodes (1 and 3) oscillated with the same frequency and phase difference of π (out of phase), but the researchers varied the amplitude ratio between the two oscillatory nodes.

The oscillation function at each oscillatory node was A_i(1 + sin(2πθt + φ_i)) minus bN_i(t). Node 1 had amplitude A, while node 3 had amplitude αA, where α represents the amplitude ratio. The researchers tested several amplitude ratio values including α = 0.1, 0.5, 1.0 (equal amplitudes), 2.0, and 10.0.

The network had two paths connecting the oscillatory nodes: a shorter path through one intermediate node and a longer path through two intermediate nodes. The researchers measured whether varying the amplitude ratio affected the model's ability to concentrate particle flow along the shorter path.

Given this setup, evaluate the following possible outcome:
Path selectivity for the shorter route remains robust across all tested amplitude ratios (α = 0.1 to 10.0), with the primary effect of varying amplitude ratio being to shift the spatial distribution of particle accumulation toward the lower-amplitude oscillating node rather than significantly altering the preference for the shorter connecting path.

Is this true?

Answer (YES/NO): NO